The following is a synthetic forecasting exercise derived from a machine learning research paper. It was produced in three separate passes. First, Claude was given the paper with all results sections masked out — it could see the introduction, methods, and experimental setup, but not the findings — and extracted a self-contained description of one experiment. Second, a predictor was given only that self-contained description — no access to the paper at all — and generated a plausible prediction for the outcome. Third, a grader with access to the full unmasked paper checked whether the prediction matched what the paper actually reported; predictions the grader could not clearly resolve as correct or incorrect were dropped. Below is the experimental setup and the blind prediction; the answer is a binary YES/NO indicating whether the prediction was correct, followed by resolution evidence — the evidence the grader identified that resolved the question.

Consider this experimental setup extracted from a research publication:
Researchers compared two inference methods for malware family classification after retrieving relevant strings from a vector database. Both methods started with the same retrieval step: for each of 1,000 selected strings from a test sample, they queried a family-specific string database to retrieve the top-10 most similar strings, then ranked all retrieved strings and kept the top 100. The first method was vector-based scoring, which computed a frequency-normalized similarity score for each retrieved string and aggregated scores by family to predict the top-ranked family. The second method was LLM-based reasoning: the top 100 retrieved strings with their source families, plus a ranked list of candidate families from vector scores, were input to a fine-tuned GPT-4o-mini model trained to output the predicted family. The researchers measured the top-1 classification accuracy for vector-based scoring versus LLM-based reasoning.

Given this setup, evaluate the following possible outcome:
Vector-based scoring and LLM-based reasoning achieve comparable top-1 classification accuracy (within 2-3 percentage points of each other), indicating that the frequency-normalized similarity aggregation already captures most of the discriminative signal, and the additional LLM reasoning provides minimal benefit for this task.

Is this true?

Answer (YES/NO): NO